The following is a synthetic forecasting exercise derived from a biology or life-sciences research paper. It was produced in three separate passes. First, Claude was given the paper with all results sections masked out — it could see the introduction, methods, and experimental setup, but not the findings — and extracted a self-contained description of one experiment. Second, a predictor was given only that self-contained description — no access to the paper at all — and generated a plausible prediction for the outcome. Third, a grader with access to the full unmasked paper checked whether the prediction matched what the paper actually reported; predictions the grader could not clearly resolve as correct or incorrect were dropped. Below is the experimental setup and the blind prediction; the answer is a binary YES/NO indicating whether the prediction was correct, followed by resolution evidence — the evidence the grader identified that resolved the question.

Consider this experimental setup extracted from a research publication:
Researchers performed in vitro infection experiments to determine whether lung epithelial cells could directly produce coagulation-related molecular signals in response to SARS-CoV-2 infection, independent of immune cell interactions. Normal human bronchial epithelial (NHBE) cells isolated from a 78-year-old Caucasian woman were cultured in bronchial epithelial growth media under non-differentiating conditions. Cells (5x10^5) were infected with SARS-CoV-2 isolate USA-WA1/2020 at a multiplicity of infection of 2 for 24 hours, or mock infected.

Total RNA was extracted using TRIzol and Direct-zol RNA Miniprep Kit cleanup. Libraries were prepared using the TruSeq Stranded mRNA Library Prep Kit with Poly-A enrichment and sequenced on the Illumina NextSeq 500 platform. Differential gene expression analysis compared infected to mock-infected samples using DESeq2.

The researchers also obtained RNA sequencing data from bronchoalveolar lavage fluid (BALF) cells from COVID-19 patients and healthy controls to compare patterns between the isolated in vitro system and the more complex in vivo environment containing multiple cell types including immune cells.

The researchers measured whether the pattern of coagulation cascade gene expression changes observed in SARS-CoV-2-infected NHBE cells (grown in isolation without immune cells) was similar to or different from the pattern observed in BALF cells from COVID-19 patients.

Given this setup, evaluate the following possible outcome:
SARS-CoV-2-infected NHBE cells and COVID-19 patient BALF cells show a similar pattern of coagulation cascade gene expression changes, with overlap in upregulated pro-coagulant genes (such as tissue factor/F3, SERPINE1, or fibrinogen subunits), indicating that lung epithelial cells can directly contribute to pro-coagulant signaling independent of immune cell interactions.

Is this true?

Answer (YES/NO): YES